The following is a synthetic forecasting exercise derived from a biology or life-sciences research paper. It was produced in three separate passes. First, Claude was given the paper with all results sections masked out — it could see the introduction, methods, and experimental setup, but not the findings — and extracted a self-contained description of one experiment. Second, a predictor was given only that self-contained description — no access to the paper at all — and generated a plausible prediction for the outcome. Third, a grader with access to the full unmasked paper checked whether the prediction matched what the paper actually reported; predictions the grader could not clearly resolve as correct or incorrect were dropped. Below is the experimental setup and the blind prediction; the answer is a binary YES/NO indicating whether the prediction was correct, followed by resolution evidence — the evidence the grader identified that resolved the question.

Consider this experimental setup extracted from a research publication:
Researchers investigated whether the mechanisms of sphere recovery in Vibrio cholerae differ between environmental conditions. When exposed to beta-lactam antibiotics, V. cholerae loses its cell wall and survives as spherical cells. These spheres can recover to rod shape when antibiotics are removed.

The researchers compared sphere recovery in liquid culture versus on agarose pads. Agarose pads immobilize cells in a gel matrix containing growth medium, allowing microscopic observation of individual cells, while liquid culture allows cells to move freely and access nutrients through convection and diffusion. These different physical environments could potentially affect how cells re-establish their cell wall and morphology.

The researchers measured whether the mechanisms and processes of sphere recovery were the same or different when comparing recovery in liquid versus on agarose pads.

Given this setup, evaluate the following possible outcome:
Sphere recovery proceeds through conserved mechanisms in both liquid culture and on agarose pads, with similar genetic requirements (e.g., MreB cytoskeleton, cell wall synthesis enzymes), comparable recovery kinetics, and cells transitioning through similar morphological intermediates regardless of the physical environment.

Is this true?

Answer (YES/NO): NO